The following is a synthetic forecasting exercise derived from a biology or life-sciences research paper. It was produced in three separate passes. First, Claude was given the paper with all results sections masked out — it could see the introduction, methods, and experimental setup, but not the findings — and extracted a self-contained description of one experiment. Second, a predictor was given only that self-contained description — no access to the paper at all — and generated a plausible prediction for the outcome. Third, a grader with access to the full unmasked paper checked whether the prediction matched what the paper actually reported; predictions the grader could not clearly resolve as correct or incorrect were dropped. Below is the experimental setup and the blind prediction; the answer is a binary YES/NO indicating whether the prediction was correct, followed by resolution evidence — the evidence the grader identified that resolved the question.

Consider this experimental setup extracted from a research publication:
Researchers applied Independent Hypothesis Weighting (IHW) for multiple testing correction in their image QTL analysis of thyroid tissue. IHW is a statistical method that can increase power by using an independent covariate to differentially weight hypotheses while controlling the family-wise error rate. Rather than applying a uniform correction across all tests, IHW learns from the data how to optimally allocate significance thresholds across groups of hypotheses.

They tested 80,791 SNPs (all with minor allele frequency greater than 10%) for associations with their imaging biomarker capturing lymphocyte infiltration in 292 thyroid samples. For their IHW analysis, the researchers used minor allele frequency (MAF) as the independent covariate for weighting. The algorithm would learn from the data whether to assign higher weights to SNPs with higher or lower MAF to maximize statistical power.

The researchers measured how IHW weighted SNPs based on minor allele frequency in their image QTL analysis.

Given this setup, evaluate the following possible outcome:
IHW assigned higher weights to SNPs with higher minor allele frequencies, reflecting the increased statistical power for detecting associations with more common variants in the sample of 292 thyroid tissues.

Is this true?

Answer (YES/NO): YES